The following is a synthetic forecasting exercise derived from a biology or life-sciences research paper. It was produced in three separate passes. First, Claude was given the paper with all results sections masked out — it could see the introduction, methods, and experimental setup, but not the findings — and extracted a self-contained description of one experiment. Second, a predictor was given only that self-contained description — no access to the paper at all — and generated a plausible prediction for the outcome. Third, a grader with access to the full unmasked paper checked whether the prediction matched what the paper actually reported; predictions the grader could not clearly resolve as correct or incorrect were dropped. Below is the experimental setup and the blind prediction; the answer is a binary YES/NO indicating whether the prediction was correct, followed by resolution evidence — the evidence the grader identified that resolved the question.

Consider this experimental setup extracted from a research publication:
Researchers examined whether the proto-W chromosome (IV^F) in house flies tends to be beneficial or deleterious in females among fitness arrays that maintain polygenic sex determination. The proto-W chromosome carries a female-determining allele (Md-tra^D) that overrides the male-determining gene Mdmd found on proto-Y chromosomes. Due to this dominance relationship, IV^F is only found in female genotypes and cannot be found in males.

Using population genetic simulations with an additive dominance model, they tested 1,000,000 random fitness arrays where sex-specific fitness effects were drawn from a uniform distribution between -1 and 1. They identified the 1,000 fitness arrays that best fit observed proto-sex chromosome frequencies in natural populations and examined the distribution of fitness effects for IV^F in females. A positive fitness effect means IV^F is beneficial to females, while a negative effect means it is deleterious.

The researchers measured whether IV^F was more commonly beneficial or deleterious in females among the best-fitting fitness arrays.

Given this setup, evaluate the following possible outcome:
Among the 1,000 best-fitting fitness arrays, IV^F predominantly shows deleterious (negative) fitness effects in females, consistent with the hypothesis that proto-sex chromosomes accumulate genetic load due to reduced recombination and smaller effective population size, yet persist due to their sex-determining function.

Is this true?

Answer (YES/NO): NO